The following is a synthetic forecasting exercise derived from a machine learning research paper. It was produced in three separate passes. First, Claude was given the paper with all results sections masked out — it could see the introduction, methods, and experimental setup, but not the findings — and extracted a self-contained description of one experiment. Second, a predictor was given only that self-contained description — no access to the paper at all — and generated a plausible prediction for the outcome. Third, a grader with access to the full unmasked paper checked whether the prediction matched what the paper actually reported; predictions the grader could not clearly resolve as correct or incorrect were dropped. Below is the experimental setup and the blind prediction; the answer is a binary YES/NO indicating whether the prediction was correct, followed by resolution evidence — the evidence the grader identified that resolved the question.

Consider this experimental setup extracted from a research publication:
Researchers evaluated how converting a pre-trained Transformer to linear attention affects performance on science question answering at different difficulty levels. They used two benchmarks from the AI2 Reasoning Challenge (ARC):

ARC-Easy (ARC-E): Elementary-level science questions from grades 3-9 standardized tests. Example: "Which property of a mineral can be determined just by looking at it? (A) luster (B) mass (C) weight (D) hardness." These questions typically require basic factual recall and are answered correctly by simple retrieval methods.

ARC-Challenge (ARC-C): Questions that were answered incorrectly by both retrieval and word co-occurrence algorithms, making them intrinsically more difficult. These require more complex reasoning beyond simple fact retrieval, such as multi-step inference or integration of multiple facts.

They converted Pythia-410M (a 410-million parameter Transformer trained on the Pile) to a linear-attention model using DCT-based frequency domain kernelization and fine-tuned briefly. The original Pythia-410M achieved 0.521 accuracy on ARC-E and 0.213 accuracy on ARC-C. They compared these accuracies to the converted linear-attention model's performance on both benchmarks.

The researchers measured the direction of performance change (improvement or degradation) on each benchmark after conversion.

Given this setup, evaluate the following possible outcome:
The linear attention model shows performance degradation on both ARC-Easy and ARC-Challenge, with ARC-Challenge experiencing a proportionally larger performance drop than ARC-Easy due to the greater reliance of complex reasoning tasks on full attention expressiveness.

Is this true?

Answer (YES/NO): NO